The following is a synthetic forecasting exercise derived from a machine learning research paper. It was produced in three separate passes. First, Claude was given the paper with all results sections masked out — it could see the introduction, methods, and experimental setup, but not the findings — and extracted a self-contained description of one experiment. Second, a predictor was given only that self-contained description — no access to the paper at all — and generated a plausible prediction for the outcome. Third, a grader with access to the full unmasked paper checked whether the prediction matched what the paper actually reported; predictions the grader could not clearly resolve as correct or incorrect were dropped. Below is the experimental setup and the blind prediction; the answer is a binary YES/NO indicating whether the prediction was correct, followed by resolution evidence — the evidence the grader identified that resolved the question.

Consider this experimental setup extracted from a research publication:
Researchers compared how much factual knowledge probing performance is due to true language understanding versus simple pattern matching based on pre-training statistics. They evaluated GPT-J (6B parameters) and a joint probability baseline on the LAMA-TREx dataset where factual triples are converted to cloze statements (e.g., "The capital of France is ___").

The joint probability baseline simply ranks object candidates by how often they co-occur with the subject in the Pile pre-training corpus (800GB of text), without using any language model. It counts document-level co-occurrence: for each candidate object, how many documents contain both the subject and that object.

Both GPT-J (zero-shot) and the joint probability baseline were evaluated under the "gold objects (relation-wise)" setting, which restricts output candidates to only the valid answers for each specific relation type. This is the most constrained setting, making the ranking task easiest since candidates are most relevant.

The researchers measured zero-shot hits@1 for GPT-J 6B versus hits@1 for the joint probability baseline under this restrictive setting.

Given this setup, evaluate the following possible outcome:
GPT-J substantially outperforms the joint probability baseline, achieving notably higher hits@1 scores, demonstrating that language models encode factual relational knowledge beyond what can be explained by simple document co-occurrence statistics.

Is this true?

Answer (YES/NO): NO